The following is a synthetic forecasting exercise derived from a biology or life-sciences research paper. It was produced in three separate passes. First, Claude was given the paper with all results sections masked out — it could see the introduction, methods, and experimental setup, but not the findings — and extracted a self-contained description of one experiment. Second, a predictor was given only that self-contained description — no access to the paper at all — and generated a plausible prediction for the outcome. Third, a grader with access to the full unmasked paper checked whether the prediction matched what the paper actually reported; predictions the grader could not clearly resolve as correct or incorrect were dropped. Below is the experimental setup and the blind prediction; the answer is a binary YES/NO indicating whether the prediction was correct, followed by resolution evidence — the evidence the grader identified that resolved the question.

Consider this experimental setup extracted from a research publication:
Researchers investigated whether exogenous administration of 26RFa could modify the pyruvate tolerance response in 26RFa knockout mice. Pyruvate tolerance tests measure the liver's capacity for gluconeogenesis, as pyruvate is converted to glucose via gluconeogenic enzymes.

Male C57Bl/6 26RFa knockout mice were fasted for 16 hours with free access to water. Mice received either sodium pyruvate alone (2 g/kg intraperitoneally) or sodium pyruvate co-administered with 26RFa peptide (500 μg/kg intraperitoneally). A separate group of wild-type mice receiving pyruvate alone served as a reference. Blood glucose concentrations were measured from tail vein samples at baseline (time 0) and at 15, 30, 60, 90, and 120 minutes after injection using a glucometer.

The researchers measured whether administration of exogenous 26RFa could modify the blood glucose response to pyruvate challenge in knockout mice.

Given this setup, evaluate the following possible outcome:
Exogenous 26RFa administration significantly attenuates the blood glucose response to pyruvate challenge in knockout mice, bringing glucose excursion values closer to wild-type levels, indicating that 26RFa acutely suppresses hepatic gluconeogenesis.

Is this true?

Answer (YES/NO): YES